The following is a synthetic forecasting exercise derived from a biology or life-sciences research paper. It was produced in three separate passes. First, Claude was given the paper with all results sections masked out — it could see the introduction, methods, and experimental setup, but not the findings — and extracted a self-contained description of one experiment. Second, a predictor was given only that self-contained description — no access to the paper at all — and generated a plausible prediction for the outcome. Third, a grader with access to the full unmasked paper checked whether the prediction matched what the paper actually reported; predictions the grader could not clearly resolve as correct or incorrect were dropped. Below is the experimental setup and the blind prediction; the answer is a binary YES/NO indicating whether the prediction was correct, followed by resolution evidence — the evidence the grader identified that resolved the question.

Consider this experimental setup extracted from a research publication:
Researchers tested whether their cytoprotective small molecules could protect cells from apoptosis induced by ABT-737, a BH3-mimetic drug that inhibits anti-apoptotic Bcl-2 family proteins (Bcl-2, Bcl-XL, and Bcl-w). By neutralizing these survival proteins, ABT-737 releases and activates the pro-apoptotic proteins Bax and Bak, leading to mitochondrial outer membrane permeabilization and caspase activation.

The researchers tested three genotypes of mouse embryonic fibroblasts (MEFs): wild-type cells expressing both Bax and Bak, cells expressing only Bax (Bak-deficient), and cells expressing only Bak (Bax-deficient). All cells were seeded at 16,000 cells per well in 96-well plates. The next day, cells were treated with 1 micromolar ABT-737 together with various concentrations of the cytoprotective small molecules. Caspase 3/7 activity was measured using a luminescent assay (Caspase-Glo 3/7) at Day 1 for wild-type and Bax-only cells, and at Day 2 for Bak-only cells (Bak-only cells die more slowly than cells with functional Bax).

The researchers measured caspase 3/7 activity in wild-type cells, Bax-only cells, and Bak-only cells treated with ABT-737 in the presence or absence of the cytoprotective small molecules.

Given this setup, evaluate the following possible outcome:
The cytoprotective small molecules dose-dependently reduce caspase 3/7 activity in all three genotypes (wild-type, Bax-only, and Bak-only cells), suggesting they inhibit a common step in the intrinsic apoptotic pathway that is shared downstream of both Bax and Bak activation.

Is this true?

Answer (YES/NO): YES